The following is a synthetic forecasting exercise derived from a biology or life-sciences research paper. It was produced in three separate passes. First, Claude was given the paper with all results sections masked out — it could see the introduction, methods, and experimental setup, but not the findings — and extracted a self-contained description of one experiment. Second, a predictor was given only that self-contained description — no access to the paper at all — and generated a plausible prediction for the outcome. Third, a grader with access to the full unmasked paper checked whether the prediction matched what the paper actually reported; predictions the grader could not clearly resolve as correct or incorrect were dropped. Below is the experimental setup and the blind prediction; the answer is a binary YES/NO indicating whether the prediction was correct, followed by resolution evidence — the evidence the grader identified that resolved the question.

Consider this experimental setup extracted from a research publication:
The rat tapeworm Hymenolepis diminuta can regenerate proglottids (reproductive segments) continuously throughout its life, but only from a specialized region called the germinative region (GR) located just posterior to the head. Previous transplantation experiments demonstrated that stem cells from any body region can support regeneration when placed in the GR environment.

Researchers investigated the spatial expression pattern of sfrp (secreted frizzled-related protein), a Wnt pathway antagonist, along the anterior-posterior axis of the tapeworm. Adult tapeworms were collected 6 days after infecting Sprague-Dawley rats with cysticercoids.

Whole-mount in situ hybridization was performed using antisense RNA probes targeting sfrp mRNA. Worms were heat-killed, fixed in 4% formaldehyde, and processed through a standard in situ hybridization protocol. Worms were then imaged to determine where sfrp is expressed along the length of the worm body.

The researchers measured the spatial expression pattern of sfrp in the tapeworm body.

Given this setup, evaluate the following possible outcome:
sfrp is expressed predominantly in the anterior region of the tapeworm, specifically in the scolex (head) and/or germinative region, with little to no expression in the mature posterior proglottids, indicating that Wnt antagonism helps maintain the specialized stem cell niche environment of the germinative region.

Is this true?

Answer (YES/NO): YES